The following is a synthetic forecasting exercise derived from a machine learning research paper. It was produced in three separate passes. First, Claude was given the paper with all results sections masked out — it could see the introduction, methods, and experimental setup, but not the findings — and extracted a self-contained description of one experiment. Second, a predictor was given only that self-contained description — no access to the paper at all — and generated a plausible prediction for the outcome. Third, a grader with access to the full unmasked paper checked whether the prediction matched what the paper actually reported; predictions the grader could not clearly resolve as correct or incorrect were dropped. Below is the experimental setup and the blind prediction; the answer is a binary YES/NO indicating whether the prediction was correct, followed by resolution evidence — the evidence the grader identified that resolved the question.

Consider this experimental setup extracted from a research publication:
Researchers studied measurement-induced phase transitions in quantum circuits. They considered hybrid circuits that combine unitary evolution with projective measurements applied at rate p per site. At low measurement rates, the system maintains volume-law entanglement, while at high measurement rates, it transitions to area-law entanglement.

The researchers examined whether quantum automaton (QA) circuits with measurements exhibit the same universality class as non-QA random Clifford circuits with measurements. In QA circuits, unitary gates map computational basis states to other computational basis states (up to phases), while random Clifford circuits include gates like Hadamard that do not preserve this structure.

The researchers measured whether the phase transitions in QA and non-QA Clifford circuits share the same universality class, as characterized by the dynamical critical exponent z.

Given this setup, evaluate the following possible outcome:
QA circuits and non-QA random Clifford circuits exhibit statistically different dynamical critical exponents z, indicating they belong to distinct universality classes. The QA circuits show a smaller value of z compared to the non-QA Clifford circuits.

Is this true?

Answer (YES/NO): NO